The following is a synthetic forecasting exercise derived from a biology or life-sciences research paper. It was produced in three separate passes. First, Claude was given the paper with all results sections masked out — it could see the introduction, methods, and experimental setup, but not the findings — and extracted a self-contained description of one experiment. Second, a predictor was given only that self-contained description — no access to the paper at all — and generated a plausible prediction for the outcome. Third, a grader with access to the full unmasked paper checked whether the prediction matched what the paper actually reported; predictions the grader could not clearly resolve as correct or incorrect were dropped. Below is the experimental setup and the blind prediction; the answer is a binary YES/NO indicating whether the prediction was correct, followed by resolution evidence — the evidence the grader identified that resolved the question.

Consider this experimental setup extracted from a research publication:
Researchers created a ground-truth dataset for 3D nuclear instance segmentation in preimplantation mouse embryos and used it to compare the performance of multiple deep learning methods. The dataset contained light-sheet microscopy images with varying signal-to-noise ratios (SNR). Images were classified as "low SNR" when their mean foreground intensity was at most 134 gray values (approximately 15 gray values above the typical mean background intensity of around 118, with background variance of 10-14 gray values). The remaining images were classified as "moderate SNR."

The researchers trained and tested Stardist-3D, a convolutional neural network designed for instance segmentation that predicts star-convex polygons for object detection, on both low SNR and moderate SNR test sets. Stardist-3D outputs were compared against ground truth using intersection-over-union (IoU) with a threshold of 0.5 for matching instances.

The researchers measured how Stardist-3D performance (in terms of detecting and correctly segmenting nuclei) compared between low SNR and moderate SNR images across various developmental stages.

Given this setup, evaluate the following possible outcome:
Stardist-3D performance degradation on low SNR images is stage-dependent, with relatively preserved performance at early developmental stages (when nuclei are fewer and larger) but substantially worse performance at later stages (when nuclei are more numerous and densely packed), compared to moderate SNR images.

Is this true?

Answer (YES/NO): NO